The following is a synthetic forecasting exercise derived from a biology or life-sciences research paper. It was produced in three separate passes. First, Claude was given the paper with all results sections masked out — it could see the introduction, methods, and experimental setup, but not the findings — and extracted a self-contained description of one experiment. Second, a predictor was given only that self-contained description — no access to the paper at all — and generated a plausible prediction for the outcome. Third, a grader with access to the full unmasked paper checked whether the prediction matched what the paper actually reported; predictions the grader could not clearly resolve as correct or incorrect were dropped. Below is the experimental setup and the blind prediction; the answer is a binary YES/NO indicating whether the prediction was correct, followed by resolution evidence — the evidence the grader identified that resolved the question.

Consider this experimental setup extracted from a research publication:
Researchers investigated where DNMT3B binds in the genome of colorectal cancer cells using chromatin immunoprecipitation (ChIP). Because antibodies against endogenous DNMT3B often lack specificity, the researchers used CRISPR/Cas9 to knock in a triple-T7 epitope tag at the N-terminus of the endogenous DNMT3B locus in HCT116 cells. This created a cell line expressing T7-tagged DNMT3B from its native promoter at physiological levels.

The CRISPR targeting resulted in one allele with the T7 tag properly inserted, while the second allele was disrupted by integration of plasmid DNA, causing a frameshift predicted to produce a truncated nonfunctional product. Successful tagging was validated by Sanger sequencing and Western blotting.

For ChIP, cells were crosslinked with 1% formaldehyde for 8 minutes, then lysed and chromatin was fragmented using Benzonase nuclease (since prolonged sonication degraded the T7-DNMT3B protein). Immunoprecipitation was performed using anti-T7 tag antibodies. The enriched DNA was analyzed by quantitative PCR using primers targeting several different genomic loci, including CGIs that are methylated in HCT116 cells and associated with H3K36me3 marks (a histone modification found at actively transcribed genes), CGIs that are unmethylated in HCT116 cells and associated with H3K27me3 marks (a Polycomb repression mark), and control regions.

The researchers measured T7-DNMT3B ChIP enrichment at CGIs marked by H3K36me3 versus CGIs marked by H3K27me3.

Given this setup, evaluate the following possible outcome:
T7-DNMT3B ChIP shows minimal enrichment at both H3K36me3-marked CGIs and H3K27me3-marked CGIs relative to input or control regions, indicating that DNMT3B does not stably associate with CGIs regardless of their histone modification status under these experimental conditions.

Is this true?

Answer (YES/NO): NO